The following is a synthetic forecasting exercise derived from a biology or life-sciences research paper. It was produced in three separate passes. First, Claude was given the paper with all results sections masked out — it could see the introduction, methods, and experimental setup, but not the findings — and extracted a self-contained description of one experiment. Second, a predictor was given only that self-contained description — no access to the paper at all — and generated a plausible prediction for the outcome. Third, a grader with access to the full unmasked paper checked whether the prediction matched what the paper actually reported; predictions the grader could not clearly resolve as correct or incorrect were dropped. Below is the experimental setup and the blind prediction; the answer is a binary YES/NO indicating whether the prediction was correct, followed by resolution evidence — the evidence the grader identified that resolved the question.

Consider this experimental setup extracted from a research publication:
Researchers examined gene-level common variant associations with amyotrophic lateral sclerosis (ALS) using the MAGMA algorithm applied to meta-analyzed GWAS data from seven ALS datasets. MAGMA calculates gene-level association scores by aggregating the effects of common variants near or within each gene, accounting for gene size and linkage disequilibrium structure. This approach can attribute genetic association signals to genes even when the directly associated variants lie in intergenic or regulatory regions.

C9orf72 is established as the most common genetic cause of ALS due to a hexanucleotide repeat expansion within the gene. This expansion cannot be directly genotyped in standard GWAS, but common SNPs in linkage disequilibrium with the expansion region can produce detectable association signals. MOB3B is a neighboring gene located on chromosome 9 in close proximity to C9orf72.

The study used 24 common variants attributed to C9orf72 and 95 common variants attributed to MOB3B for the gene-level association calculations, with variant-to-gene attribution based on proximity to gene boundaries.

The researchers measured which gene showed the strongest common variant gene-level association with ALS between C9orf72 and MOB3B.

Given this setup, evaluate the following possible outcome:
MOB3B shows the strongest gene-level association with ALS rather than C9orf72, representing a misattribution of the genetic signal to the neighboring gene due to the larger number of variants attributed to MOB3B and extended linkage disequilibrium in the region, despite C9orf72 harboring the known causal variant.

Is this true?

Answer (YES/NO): YES